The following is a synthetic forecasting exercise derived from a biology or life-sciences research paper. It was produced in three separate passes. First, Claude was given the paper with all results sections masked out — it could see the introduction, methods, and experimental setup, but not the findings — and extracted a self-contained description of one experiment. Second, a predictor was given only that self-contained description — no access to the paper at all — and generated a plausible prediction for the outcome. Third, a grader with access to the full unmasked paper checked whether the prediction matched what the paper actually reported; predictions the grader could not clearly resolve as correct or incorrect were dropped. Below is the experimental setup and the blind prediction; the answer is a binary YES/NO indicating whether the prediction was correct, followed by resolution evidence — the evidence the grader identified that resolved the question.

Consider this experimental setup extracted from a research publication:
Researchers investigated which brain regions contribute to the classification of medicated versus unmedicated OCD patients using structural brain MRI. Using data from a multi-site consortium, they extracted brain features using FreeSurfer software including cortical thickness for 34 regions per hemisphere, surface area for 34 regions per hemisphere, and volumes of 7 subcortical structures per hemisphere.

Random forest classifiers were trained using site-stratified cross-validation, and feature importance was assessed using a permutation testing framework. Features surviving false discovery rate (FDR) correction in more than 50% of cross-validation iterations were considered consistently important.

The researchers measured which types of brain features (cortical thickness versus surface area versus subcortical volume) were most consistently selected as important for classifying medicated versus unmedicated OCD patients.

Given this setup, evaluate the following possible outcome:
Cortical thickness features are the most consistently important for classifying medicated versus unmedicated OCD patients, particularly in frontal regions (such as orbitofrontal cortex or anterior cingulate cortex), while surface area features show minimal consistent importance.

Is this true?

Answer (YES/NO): NO